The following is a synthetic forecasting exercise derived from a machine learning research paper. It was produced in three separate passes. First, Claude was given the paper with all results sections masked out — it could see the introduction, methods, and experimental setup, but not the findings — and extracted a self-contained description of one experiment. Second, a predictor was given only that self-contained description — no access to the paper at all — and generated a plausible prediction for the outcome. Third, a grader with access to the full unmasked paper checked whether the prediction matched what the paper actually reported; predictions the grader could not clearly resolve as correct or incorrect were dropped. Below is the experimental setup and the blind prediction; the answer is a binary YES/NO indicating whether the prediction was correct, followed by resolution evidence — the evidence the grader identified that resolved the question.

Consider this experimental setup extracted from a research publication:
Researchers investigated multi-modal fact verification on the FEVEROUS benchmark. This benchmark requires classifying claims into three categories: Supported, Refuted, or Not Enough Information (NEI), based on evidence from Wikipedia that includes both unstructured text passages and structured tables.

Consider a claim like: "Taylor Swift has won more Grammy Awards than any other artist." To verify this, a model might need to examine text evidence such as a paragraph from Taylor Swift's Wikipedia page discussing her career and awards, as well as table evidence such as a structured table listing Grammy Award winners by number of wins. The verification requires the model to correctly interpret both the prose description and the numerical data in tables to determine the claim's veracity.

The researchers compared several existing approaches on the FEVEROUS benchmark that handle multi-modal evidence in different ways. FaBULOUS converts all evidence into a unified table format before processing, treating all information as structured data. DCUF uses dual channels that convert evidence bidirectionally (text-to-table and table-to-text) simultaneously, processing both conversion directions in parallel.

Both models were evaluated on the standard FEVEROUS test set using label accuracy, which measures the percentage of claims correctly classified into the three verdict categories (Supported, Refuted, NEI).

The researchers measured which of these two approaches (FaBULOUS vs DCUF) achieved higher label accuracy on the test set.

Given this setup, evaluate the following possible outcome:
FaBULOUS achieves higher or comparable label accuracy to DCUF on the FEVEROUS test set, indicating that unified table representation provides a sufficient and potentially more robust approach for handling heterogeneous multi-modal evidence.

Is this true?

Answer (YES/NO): NO